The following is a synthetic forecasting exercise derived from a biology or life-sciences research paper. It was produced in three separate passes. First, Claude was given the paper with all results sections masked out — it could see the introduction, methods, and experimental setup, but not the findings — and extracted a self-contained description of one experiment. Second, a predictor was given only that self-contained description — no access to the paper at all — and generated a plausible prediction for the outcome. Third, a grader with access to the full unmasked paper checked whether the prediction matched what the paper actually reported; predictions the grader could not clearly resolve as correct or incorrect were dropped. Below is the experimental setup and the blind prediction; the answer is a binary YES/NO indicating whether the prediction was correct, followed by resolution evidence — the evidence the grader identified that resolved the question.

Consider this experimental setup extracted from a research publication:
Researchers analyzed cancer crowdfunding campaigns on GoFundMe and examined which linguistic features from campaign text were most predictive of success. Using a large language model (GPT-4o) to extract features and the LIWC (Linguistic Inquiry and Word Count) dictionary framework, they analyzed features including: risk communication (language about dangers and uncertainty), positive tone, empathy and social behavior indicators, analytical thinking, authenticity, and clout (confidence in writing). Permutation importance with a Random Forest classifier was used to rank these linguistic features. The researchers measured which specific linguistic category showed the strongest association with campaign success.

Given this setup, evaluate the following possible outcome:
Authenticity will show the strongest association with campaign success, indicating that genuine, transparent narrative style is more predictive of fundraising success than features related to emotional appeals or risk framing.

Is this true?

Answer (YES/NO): NO